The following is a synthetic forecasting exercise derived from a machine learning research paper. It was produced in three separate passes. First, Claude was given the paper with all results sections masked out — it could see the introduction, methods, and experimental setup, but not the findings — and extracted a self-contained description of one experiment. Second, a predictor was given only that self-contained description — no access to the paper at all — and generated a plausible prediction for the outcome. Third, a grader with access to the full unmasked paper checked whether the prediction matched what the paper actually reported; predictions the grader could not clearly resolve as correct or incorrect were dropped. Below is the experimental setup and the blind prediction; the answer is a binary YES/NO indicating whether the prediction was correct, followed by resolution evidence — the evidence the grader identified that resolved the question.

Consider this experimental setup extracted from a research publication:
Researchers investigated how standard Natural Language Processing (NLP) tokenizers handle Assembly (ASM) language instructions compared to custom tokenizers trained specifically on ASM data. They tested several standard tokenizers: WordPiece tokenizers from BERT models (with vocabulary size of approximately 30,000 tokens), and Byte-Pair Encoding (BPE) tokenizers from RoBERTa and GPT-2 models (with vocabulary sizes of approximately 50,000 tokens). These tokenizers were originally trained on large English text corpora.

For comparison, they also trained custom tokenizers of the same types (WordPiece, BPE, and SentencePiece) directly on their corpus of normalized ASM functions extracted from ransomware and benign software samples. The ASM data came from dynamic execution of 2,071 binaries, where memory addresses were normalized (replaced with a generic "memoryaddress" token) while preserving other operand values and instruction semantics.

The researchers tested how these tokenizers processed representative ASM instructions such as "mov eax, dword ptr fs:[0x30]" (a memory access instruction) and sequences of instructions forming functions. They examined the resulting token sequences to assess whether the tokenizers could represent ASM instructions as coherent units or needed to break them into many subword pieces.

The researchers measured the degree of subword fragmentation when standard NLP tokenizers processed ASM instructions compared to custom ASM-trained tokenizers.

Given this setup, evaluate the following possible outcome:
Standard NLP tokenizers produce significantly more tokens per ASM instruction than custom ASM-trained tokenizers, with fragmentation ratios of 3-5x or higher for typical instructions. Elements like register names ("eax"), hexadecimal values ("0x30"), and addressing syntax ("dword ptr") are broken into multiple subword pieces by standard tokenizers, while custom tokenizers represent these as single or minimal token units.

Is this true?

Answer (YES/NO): YES